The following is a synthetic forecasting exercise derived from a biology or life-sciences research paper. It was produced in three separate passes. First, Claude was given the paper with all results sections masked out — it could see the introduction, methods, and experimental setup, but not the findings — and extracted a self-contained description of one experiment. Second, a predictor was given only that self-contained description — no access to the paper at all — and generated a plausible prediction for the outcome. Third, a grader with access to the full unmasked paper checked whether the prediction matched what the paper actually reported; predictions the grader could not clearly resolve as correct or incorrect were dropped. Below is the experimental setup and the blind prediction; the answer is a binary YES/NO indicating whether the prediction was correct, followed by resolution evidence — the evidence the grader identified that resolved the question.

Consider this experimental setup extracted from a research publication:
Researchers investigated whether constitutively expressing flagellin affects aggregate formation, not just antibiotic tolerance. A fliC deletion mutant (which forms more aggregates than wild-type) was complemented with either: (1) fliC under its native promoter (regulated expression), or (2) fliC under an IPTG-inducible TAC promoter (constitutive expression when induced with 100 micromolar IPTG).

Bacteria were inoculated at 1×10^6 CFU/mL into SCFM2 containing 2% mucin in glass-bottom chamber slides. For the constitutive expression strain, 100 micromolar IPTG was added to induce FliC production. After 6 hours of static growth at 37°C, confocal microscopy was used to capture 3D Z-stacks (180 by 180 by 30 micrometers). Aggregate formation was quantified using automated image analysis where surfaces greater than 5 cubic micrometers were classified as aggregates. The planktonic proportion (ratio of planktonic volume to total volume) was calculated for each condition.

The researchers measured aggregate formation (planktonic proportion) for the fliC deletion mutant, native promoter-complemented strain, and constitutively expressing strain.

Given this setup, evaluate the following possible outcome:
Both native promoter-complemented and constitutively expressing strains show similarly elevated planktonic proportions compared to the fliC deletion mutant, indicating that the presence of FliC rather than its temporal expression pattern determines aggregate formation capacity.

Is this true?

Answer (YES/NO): NO